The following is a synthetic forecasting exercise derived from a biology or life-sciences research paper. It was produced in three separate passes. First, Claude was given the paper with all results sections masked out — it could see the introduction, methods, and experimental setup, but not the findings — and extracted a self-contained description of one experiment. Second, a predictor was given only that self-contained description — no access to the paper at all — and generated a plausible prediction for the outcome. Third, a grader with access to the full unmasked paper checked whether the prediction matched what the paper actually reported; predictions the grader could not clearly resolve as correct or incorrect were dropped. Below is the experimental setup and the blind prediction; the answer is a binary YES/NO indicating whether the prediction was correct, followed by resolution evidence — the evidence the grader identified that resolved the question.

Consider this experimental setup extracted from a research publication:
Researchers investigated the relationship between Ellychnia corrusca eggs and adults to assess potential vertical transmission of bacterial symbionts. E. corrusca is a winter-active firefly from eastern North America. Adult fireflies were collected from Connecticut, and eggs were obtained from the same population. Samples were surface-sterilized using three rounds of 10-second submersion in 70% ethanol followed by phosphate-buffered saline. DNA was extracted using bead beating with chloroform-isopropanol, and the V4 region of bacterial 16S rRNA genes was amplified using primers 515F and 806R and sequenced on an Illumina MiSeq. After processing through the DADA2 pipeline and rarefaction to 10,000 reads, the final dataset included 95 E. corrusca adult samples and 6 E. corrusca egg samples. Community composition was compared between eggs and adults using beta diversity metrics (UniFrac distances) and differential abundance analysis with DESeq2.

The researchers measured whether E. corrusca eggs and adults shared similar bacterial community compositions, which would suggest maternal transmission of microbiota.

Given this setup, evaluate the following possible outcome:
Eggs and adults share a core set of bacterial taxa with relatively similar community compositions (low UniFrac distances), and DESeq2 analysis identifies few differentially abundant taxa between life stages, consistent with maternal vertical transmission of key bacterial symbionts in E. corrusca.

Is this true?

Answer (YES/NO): NO